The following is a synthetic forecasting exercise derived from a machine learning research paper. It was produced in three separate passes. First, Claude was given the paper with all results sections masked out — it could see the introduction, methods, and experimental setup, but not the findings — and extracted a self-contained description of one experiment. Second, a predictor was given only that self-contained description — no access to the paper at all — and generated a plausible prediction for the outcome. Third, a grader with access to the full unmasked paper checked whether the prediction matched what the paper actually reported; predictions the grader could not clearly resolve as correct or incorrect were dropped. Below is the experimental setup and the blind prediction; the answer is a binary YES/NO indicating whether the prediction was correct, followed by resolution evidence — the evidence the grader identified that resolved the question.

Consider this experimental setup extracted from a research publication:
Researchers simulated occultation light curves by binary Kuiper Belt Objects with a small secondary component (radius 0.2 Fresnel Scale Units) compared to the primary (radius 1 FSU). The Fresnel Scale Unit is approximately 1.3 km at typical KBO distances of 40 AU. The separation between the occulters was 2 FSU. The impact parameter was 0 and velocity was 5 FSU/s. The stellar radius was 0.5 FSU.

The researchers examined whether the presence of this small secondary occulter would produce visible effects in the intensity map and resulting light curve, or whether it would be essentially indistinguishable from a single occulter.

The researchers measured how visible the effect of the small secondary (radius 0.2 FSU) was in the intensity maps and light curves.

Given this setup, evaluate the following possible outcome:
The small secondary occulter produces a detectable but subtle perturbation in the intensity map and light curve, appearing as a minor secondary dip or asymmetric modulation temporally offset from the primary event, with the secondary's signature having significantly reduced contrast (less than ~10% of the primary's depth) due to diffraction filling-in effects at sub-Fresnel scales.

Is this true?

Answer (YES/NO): NO